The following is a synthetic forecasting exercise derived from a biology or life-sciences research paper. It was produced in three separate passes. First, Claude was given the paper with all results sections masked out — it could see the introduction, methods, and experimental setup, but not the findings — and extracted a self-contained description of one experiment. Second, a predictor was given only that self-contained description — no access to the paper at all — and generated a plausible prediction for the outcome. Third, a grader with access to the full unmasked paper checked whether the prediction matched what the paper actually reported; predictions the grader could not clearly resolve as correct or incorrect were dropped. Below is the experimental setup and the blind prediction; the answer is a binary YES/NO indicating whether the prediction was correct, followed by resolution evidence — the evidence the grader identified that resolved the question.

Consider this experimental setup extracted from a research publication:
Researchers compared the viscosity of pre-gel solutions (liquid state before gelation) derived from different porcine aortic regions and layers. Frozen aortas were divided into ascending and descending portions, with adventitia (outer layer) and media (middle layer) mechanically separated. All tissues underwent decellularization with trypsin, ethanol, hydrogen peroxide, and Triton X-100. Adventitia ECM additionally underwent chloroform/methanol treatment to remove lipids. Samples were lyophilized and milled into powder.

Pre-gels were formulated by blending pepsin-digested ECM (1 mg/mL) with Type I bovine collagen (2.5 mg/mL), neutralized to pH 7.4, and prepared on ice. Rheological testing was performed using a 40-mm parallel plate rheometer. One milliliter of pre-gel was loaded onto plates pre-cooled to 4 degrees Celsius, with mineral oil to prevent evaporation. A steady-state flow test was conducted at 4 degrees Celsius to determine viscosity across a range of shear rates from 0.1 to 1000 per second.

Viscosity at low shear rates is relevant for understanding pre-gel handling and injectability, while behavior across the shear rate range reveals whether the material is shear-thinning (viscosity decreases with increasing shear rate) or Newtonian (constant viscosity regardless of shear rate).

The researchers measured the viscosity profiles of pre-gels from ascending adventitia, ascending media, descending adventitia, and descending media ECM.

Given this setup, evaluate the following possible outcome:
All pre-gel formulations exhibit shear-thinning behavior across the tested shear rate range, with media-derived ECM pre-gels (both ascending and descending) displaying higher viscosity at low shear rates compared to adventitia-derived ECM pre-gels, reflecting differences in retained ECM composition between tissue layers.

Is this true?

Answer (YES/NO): NO